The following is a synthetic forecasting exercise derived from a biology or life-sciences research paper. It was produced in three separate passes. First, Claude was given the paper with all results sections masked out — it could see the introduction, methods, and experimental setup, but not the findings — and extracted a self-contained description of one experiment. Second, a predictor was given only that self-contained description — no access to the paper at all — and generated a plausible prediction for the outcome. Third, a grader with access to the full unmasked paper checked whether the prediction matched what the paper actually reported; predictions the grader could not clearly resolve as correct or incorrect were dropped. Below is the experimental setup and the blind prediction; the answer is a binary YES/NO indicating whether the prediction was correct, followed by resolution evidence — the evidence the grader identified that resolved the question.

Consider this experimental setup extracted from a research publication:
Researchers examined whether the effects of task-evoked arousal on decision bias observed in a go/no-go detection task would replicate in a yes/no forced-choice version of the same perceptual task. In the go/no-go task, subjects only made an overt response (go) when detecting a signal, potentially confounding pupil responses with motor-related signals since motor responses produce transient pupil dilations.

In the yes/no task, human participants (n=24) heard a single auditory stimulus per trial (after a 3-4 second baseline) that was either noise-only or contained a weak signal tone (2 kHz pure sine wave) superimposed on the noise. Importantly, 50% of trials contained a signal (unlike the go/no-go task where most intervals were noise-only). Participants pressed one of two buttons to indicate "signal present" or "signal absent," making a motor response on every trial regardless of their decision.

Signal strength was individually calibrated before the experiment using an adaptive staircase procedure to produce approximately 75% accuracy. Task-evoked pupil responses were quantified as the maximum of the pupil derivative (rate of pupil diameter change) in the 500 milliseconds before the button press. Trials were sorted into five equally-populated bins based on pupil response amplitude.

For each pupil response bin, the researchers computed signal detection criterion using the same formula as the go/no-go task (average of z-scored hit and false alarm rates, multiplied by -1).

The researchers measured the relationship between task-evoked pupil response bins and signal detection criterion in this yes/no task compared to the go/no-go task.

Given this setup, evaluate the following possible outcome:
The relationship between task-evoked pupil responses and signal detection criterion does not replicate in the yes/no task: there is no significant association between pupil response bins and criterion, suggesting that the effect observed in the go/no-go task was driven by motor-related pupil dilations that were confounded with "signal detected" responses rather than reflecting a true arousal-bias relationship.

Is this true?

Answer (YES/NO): NO